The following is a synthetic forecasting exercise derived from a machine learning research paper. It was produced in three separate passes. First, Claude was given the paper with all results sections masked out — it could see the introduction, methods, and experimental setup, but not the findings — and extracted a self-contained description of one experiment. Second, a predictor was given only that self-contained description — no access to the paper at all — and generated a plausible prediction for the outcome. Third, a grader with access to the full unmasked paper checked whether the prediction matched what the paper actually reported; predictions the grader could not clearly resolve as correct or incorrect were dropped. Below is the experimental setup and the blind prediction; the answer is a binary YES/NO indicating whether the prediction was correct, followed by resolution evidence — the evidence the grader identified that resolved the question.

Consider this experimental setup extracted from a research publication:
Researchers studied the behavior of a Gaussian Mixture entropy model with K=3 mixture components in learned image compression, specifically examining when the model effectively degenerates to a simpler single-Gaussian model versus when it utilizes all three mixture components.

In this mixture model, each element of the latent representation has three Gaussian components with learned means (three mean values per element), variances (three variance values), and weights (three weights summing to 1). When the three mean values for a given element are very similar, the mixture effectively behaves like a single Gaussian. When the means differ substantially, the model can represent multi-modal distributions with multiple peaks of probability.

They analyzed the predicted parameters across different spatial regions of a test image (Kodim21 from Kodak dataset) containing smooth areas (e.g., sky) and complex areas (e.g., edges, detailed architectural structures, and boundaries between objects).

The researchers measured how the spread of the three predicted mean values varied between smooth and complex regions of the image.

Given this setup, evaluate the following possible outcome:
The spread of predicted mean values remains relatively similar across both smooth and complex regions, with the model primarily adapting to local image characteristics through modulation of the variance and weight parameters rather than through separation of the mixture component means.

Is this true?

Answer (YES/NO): NO